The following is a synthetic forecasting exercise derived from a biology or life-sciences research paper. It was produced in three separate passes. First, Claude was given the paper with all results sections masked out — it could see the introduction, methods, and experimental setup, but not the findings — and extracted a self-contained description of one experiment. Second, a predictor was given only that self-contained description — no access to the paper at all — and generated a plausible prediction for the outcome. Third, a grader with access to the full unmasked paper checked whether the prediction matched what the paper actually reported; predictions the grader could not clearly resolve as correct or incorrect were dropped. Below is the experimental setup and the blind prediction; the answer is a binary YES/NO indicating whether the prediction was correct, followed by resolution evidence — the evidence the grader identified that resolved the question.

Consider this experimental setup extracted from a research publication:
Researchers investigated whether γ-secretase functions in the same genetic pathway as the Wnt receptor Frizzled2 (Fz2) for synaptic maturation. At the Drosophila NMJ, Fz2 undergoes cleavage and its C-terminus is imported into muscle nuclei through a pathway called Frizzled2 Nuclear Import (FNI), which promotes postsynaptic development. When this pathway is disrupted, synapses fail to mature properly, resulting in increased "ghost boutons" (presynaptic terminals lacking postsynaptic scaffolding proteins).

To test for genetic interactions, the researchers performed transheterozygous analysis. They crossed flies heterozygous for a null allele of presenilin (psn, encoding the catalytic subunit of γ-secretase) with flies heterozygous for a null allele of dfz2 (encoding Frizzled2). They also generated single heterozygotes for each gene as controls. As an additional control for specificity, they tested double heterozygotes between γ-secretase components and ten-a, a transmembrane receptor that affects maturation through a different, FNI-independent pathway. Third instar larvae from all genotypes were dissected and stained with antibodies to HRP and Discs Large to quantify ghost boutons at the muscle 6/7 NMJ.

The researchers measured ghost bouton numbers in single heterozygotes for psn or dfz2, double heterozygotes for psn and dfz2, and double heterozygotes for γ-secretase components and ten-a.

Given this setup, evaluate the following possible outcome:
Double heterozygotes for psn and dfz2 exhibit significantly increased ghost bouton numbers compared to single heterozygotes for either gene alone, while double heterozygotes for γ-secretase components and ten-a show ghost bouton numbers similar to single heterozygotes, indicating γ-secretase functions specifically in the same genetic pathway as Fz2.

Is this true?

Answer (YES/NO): YES